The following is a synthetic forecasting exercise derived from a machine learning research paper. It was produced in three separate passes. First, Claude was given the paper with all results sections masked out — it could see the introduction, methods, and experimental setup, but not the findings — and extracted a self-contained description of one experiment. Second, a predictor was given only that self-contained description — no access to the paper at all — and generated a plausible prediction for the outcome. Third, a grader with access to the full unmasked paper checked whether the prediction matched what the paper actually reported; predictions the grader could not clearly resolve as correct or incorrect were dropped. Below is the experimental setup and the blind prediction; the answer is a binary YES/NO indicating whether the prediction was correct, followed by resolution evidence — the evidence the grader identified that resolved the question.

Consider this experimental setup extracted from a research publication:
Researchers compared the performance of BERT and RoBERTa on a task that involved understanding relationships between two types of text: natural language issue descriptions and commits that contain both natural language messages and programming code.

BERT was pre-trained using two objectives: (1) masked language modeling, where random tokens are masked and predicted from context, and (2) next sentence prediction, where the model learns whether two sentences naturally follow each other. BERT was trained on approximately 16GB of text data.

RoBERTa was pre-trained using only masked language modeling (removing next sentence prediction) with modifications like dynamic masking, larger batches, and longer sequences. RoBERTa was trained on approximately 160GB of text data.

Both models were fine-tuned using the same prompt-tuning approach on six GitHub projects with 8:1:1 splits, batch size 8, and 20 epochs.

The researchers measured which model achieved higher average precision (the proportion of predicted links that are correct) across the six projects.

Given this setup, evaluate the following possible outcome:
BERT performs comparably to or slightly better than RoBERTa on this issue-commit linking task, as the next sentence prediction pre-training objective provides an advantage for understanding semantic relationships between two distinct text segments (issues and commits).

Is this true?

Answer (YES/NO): NO